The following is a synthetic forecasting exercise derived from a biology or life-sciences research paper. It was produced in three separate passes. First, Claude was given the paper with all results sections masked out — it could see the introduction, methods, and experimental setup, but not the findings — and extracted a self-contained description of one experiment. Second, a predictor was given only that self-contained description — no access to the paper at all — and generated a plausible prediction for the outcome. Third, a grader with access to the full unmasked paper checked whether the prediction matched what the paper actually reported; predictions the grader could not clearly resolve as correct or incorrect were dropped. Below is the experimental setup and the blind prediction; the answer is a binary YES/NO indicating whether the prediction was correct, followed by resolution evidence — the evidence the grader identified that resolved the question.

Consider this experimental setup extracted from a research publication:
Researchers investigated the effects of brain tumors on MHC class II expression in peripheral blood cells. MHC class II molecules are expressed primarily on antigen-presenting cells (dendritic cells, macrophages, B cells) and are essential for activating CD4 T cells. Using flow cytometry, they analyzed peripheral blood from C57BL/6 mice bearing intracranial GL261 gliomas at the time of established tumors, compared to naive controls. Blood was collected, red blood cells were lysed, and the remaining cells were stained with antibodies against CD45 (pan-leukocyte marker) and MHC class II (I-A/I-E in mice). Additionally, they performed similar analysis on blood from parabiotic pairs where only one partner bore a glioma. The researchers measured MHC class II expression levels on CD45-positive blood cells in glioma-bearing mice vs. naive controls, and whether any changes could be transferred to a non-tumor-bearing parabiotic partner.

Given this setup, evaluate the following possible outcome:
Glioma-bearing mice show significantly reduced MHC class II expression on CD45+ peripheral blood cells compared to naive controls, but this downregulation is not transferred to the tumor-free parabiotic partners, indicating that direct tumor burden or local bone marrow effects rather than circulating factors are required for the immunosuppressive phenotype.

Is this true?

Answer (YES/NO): NO